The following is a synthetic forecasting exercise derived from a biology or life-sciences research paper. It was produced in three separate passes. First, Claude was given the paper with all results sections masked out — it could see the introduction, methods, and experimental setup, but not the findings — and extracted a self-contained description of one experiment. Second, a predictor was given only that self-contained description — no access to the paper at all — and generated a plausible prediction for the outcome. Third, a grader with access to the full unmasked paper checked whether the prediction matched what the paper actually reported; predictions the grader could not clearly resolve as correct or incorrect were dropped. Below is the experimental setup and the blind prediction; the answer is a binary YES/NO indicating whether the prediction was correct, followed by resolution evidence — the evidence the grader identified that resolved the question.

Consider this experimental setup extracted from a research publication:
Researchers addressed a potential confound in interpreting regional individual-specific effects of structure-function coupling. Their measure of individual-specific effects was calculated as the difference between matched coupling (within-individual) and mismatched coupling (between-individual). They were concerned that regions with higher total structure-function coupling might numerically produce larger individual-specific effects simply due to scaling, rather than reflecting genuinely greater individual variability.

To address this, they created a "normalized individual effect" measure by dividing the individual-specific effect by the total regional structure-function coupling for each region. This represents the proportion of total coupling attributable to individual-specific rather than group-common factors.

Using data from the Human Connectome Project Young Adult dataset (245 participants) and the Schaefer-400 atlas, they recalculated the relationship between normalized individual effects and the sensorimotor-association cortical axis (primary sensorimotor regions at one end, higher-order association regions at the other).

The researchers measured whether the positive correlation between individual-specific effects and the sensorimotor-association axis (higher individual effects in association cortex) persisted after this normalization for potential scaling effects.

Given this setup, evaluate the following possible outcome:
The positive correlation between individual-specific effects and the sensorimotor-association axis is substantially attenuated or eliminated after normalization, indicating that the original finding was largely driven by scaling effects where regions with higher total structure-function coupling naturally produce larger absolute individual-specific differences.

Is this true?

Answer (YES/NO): NO